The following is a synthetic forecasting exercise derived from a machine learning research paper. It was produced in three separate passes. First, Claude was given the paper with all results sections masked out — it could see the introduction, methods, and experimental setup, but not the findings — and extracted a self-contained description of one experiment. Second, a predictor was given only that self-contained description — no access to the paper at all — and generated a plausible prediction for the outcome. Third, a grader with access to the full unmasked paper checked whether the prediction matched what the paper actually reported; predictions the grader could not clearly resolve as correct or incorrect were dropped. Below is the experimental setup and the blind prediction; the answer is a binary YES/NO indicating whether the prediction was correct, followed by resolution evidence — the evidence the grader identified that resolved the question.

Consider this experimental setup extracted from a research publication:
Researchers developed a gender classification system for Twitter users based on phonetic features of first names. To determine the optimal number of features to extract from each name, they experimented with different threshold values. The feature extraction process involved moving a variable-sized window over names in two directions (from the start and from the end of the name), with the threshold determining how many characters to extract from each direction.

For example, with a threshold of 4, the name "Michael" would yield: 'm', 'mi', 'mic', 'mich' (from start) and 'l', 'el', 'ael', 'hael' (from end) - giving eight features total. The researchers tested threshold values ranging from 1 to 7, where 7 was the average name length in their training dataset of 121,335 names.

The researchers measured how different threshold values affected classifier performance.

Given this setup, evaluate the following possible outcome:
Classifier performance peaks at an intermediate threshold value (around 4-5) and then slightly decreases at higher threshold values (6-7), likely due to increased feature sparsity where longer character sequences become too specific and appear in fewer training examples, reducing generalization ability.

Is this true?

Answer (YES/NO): NO